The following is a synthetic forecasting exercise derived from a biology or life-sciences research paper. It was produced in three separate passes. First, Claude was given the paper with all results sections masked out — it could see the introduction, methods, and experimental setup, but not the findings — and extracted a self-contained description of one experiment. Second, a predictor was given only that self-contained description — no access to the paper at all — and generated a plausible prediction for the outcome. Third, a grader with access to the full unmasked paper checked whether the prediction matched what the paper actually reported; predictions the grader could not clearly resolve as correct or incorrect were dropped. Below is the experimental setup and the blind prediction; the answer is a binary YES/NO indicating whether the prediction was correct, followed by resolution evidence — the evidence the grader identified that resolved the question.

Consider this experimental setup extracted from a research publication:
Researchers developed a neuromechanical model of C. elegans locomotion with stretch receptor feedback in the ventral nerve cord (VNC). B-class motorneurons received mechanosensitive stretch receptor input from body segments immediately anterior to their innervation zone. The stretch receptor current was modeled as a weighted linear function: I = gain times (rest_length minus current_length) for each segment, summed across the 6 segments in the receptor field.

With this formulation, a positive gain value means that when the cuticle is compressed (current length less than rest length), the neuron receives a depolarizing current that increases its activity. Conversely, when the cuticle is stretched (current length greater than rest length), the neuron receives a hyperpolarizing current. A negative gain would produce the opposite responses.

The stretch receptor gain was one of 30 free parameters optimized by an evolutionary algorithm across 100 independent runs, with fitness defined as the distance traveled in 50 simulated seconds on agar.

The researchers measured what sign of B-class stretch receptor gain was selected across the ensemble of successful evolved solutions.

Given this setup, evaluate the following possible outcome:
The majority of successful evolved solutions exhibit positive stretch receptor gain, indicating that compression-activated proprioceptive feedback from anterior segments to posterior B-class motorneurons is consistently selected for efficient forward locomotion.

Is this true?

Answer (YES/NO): YES